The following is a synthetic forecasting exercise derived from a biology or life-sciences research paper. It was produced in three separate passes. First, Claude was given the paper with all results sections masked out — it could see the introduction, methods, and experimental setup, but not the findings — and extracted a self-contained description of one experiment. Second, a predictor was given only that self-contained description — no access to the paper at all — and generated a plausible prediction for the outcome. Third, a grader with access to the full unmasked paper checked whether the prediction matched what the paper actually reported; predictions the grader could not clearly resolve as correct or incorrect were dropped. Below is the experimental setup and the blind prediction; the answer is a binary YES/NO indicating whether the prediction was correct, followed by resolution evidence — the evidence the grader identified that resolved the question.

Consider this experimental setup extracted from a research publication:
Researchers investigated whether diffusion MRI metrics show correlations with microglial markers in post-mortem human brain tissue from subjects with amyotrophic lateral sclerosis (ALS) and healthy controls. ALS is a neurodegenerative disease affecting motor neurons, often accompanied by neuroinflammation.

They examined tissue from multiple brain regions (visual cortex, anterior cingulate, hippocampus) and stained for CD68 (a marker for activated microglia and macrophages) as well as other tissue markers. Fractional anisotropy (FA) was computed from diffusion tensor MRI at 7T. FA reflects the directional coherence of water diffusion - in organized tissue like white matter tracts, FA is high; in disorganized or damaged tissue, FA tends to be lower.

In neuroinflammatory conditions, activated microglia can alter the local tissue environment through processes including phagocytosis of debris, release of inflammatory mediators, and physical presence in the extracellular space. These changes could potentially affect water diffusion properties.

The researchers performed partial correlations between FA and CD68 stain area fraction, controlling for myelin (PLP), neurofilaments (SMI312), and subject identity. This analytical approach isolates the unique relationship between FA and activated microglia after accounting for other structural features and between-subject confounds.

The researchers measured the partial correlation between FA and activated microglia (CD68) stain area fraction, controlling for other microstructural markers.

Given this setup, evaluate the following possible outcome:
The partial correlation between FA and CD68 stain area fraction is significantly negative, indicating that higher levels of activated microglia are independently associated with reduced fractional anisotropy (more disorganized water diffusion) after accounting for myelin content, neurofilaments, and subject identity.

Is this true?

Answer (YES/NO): NO